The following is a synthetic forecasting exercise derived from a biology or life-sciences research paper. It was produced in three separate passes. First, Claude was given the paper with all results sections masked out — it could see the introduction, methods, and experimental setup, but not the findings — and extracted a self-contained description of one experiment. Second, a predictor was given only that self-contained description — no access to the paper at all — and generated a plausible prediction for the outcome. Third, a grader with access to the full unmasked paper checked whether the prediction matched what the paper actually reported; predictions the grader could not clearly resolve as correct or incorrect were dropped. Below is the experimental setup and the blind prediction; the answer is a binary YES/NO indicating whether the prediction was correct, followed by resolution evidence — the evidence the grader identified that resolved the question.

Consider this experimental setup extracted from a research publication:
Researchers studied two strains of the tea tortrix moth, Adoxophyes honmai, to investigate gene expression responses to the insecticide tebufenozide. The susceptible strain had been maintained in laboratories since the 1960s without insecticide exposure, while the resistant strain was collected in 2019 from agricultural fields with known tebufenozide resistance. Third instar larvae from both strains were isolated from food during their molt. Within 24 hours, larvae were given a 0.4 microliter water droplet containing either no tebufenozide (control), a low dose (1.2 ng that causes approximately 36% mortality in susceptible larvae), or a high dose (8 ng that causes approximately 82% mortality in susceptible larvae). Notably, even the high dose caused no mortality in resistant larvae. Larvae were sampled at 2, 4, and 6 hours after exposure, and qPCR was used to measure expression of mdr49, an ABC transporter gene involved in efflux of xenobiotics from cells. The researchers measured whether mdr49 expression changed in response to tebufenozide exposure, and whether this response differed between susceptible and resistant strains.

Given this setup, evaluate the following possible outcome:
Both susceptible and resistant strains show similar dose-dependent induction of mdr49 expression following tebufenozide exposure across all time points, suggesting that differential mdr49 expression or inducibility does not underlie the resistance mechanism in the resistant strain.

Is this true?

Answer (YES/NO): NO